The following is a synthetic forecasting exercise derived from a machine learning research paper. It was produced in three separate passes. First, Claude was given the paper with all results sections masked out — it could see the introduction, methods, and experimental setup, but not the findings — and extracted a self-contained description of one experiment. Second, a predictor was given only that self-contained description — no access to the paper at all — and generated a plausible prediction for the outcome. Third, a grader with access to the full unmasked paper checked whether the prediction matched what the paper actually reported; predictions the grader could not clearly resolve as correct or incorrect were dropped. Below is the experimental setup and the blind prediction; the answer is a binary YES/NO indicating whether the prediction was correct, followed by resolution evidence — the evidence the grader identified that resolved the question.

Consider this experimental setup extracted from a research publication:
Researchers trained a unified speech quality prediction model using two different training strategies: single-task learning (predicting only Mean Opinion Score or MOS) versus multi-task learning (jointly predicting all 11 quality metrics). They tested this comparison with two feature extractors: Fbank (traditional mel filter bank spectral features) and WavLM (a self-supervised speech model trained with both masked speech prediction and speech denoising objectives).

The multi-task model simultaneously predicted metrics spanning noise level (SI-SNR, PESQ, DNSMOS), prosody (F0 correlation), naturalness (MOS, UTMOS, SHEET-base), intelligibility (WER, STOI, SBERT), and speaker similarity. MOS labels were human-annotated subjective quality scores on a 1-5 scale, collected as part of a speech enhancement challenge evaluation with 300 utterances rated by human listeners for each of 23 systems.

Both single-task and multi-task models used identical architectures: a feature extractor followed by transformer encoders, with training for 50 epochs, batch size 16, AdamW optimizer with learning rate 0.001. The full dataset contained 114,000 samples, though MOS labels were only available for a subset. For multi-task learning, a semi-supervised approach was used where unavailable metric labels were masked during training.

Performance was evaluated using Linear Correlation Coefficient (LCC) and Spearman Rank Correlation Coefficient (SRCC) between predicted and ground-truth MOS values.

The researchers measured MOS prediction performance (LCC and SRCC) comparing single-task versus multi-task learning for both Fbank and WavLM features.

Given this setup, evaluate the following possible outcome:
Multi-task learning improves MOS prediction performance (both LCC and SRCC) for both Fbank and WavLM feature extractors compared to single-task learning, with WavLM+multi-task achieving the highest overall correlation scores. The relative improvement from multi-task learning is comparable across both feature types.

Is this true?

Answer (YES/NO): NO